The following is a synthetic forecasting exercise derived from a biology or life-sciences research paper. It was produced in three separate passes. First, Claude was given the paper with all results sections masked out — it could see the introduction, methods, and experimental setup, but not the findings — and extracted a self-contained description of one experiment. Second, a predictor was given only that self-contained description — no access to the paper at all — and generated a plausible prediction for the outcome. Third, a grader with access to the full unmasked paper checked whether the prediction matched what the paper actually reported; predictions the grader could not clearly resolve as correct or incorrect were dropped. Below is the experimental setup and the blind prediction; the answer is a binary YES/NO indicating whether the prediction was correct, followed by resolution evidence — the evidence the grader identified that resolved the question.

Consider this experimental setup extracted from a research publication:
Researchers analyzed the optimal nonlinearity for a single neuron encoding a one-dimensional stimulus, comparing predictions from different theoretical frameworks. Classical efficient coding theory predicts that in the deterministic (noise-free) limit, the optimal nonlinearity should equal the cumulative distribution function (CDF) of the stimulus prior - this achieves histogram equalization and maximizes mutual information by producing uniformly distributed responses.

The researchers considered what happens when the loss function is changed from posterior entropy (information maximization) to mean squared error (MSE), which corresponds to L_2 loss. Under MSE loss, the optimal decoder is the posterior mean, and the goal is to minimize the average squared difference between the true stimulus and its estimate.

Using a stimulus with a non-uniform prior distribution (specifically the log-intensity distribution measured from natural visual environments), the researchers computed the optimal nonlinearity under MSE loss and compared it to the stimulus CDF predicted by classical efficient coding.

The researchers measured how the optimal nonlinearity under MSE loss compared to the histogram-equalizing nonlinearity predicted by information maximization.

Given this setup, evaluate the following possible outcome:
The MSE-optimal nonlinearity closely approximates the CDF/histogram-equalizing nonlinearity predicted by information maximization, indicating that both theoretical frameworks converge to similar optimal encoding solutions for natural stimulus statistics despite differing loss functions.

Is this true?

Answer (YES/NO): NO